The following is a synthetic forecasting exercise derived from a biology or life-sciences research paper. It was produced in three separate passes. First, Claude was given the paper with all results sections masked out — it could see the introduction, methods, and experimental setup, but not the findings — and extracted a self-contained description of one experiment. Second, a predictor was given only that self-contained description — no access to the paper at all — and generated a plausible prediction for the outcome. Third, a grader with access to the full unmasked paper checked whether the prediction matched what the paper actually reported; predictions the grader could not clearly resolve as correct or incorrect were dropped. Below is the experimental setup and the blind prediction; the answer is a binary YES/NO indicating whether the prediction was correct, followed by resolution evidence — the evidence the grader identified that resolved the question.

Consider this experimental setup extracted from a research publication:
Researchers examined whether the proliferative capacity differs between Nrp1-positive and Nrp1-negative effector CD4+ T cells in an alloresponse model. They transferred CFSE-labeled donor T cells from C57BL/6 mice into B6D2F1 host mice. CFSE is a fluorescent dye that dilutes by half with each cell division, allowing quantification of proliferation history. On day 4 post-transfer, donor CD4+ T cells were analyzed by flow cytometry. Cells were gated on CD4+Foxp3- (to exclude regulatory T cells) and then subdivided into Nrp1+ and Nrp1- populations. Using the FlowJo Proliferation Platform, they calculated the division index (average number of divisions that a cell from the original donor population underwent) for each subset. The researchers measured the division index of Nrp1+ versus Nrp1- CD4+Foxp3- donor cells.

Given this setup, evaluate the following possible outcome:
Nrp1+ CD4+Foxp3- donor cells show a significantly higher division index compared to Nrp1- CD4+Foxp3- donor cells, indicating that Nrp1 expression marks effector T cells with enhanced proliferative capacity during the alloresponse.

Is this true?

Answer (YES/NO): YES